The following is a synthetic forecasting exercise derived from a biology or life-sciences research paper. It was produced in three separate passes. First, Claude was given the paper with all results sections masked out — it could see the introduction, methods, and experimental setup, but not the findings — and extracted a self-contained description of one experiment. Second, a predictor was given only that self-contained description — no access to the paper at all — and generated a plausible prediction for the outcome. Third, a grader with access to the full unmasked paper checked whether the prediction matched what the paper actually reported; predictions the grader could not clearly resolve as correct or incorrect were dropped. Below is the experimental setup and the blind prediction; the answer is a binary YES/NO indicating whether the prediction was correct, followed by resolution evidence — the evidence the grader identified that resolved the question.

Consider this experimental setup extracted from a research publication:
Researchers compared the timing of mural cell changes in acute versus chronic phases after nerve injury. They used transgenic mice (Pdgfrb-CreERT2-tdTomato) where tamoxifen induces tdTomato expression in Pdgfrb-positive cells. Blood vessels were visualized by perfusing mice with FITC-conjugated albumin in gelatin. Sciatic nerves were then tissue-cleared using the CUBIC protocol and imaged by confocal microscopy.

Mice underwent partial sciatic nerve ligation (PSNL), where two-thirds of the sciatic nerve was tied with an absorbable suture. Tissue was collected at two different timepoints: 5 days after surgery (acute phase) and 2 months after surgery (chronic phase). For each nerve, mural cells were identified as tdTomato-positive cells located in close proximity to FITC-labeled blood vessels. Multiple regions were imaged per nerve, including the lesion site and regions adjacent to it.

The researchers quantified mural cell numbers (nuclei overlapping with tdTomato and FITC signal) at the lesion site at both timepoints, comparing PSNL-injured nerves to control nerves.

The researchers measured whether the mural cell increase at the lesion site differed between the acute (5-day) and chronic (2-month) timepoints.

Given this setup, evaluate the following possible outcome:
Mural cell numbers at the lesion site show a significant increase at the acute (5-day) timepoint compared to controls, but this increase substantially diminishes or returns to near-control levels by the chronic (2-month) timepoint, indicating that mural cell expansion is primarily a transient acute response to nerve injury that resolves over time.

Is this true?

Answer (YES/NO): NO